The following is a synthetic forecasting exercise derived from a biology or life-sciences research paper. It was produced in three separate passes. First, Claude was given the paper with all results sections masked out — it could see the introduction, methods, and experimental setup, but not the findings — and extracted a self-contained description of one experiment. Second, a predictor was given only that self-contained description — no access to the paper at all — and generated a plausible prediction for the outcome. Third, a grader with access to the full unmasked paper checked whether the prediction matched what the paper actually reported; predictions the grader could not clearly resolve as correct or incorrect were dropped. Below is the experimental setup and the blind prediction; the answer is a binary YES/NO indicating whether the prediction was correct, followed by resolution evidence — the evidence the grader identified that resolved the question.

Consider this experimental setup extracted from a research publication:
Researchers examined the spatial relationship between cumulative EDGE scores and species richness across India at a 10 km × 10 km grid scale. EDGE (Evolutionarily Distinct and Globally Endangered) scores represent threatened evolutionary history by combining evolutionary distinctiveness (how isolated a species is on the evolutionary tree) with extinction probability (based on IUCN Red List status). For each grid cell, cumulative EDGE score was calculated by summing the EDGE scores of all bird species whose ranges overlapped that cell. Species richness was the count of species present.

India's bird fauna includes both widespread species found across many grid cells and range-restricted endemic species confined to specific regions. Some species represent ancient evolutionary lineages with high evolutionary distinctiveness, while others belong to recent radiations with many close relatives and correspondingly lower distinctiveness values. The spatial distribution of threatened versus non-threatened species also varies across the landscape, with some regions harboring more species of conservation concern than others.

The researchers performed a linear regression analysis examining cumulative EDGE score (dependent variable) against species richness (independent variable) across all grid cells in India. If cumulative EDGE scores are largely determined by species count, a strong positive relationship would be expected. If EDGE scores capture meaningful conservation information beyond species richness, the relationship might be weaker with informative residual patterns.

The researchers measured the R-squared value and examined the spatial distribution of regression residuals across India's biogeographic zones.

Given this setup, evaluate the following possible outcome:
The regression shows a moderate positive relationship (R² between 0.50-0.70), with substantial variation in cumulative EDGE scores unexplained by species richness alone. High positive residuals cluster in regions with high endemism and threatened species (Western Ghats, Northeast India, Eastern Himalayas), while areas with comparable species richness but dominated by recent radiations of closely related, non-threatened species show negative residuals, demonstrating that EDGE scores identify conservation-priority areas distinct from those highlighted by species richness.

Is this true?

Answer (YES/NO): NO